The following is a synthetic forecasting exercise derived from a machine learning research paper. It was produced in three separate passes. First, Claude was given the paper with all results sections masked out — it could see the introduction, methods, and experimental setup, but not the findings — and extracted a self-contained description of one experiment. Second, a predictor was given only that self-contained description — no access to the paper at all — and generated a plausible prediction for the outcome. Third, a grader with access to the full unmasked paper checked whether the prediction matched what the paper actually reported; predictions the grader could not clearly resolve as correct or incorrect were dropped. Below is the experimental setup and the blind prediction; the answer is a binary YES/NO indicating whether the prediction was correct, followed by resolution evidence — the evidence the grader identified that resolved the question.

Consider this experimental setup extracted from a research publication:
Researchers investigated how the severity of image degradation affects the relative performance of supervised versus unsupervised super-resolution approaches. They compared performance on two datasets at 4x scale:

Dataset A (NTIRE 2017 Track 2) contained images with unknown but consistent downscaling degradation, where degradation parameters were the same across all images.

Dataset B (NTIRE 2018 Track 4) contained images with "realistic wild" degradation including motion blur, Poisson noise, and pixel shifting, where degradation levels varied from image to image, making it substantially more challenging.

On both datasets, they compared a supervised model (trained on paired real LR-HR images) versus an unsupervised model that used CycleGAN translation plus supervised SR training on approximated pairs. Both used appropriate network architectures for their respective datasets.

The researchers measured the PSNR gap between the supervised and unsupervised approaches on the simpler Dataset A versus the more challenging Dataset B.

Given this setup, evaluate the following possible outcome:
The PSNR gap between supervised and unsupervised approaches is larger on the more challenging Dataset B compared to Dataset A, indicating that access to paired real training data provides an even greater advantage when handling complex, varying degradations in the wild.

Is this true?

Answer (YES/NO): NO